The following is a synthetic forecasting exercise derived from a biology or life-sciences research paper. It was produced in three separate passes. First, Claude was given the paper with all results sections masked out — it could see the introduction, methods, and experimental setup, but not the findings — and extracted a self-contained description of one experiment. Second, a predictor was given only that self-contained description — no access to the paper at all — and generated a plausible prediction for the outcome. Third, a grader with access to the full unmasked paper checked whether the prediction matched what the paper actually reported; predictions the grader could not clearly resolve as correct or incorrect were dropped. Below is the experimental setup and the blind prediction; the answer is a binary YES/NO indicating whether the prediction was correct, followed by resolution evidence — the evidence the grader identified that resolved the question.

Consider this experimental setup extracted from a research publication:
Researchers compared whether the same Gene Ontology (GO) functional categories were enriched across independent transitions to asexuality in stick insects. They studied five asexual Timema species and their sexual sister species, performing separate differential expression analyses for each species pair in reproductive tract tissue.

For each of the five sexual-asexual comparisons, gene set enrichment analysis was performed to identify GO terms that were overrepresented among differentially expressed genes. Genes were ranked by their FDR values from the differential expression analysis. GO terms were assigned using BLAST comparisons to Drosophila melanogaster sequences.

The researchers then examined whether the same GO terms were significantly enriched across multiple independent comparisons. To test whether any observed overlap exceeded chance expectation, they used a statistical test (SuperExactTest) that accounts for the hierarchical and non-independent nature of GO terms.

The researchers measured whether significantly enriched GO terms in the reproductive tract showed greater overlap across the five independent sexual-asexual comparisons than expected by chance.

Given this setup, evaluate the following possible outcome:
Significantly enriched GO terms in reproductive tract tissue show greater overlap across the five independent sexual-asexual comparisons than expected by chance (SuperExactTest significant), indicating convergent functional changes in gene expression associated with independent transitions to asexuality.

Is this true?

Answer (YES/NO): NO